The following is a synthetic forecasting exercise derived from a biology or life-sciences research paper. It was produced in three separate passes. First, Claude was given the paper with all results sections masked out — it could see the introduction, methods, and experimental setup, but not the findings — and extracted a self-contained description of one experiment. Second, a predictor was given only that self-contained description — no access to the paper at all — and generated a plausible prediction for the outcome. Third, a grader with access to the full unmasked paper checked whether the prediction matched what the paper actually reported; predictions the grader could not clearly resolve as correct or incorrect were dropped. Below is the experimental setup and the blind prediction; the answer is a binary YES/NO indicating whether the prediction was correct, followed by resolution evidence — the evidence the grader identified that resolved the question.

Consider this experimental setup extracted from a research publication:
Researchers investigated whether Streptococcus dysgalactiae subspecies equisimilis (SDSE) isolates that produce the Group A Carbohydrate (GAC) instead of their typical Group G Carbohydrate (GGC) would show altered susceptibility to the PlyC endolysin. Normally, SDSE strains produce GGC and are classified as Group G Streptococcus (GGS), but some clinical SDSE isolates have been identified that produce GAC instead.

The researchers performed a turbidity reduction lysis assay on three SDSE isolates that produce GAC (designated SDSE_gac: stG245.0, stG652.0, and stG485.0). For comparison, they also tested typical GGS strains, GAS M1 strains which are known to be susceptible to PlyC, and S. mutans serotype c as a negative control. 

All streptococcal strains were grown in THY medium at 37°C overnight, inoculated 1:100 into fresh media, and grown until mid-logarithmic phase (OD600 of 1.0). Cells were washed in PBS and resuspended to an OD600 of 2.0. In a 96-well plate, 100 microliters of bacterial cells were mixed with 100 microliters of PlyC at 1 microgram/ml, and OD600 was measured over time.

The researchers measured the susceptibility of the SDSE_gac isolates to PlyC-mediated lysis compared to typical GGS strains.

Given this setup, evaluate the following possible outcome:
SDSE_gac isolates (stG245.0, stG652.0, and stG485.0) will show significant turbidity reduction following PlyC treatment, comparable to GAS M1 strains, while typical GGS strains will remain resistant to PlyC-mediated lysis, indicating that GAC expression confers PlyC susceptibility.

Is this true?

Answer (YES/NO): YES